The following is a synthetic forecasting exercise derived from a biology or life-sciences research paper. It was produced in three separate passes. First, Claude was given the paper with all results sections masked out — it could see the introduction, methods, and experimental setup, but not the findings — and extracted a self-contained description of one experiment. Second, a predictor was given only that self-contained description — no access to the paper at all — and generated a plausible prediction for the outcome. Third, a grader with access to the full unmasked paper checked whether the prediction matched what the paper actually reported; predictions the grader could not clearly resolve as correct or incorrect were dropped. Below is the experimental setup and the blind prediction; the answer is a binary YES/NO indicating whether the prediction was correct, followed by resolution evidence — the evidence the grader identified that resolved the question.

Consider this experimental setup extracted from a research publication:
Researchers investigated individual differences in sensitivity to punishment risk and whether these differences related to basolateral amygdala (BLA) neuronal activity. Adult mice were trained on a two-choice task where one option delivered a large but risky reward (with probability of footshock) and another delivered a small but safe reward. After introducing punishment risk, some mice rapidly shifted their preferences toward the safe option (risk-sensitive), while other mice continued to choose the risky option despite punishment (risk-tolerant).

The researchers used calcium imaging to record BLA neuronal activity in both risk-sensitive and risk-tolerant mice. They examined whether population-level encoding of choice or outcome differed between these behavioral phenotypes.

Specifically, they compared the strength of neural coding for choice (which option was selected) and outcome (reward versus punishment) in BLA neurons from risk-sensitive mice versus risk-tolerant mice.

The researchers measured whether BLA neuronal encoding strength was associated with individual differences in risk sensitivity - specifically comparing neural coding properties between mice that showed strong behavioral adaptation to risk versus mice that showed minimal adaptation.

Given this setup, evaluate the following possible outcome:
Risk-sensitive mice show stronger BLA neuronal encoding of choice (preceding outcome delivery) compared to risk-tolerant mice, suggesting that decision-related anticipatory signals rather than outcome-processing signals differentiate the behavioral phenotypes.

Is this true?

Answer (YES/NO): NO